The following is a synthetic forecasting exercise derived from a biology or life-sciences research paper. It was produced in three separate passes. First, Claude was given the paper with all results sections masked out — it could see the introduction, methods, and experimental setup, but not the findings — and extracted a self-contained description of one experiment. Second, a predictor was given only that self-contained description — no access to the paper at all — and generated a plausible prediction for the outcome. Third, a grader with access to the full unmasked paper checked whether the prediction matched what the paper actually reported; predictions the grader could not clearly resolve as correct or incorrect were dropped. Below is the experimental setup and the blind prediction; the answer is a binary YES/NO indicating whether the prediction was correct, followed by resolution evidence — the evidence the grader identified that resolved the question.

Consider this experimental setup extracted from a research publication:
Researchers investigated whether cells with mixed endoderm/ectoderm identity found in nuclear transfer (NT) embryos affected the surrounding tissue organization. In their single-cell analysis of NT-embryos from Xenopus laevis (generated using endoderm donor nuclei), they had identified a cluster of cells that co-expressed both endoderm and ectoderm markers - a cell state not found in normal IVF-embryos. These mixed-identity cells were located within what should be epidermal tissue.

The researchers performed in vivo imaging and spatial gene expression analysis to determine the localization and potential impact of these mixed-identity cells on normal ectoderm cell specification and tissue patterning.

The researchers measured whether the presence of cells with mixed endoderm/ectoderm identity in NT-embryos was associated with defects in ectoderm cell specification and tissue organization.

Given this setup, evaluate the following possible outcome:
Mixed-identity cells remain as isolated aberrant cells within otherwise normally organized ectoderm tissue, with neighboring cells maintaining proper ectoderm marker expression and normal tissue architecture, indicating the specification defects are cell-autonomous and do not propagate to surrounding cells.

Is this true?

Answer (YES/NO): NO